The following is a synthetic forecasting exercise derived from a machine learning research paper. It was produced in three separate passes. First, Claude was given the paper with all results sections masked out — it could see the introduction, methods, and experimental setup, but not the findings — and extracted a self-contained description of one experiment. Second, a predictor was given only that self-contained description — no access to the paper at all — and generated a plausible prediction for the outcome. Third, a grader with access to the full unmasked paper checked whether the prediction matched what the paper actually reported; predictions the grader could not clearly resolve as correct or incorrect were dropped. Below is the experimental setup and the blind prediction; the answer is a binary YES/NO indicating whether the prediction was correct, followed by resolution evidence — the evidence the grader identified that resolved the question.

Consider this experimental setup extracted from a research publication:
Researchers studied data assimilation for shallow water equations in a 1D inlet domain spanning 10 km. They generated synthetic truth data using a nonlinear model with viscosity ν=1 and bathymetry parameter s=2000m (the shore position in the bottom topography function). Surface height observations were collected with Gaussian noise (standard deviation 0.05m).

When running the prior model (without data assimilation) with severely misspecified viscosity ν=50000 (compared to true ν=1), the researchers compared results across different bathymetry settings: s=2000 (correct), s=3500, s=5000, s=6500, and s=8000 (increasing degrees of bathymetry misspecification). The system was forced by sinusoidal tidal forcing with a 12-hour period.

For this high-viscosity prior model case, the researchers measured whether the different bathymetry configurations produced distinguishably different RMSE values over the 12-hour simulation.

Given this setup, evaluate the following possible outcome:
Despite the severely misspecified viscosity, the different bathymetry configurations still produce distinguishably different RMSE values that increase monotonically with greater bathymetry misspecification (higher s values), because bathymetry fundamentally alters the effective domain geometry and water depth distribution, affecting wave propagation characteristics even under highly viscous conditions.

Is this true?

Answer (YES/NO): NO